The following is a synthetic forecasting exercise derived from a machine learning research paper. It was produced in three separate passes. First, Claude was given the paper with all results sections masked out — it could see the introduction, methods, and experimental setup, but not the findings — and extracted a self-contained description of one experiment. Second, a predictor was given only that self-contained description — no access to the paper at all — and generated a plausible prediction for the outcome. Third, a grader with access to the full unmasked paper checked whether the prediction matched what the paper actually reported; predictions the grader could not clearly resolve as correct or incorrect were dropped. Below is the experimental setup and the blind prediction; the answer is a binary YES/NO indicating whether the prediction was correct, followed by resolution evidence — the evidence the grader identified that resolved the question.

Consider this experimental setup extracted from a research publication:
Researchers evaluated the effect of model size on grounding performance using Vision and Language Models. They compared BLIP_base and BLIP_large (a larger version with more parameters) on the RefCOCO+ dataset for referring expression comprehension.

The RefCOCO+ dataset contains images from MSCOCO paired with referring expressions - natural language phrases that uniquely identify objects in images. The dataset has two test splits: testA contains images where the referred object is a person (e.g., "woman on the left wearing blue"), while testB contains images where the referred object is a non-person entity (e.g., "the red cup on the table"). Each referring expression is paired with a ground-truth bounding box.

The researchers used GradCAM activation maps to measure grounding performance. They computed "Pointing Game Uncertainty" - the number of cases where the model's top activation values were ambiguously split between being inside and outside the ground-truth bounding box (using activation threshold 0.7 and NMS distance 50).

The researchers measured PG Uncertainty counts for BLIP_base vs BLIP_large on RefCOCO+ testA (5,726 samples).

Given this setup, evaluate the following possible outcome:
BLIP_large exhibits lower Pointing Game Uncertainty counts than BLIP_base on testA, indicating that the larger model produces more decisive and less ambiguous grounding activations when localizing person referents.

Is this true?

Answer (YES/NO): NO